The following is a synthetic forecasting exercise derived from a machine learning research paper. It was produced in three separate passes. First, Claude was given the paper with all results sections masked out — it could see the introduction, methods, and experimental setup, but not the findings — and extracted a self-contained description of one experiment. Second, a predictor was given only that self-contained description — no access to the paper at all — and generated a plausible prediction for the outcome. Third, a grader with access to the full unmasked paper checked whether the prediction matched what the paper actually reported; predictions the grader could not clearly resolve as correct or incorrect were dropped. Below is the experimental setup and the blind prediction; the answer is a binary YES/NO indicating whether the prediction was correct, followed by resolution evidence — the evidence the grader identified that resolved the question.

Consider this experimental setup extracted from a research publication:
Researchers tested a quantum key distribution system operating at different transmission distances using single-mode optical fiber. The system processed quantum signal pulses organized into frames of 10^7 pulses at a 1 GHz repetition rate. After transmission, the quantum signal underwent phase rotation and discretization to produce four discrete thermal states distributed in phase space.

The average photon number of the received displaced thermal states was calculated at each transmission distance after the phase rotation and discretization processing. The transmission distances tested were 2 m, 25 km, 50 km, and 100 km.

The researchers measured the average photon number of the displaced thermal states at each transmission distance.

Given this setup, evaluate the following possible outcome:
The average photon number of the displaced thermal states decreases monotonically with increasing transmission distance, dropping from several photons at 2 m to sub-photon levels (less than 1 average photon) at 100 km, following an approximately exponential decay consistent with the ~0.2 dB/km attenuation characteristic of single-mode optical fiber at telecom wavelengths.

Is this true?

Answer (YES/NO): NO